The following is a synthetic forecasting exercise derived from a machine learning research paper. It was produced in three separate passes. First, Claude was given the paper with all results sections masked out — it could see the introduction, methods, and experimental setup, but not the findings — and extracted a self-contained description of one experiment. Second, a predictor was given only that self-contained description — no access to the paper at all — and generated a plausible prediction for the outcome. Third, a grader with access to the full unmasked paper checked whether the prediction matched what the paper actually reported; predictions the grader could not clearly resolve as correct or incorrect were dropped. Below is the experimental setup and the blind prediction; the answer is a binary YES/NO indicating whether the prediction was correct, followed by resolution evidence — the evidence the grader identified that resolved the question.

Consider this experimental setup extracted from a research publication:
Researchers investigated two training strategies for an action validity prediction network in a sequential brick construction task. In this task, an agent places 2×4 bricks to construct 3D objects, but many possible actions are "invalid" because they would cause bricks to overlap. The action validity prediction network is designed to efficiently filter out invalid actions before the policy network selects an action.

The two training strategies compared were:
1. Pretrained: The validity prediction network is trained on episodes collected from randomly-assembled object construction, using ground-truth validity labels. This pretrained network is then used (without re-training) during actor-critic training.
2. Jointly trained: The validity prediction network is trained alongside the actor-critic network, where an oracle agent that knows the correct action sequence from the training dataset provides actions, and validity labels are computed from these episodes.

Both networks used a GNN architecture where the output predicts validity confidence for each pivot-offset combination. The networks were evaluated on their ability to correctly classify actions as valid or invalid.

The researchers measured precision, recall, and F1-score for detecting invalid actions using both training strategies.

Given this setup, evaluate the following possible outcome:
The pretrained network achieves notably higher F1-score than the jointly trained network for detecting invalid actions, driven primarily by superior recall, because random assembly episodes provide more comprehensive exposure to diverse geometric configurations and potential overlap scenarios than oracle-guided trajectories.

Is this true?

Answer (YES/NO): NO